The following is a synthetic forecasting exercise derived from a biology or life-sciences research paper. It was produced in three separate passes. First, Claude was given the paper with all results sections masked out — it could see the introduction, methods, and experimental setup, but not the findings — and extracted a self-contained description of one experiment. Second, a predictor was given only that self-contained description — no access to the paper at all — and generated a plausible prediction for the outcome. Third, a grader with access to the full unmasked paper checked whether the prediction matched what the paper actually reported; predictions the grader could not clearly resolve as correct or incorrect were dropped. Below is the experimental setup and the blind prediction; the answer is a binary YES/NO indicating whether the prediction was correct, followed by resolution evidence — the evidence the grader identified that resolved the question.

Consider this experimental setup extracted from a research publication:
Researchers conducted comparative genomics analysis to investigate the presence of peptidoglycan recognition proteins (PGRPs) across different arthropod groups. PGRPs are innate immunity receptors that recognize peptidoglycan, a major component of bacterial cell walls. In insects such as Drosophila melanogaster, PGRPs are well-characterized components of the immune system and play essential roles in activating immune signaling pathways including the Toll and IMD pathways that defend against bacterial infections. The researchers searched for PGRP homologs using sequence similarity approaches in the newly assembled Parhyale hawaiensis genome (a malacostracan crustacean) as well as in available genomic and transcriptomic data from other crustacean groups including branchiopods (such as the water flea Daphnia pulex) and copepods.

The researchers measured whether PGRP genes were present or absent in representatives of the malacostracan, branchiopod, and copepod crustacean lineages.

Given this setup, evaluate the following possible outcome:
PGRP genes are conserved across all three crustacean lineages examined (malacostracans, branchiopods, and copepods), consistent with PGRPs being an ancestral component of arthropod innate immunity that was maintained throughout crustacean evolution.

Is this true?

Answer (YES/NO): NO